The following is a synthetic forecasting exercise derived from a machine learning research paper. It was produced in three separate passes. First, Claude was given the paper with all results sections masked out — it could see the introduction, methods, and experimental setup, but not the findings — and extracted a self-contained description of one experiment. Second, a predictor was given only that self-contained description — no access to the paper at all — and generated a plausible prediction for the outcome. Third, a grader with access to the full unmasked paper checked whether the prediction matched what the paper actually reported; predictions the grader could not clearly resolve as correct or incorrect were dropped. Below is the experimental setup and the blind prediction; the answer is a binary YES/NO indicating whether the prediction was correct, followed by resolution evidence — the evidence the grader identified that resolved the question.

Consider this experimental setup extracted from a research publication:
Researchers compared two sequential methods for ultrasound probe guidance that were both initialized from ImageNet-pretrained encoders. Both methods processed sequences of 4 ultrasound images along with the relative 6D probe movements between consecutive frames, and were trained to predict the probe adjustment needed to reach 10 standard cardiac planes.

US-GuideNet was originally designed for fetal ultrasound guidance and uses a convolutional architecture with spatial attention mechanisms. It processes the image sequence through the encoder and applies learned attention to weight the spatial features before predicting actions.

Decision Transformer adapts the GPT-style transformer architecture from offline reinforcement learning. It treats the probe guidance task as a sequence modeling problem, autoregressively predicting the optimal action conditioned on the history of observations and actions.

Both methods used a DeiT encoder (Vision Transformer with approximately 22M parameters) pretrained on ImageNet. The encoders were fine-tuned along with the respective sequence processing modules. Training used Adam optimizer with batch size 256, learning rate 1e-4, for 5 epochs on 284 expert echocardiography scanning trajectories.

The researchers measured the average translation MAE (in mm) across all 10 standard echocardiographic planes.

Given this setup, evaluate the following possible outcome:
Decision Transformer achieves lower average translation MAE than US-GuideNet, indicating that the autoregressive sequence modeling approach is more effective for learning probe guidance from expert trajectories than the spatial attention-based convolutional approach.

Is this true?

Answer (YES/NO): YES